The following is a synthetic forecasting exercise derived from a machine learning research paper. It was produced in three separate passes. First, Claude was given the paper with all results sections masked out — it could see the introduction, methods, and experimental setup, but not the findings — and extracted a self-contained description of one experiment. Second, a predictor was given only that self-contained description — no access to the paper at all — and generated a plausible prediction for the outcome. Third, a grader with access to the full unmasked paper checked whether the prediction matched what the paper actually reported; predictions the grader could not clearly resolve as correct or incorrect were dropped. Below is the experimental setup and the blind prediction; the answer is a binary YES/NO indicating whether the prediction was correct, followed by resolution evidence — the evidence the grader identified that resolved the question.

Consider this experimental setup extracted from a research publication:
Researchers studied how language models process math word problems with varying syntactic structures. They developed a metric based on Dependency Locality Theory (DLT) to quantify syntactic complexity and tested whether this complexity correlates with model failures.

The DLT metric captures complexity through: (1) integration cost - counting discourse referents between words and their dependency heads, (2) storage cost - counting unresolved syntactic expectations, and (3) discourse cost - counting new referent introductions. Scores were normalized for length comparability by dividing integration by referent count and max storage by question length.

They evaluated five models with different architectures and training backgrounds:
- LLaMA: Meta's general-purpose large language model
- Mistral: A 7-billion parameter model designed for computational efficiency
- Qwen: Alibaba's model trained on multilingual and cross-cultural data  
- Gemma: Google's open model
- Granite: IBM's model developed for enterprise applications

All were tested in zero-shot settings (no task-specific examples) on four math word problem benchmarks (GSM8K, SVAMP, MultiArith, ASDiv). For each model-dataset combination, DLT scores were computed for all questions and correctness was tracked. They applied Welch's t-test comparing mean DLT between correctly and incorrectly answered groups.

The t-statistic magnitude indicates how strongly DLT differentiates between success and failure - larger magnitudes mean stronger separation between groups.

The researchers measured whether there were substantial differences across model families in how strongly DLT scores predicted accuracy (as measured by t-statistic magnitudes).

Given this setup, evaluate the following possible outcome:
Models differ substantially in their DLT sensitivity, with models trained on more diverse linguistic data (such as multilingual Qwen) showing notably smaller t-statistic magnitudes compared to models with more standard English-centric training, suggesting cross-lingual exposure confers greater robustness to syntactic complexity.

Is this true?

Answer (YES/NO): NO